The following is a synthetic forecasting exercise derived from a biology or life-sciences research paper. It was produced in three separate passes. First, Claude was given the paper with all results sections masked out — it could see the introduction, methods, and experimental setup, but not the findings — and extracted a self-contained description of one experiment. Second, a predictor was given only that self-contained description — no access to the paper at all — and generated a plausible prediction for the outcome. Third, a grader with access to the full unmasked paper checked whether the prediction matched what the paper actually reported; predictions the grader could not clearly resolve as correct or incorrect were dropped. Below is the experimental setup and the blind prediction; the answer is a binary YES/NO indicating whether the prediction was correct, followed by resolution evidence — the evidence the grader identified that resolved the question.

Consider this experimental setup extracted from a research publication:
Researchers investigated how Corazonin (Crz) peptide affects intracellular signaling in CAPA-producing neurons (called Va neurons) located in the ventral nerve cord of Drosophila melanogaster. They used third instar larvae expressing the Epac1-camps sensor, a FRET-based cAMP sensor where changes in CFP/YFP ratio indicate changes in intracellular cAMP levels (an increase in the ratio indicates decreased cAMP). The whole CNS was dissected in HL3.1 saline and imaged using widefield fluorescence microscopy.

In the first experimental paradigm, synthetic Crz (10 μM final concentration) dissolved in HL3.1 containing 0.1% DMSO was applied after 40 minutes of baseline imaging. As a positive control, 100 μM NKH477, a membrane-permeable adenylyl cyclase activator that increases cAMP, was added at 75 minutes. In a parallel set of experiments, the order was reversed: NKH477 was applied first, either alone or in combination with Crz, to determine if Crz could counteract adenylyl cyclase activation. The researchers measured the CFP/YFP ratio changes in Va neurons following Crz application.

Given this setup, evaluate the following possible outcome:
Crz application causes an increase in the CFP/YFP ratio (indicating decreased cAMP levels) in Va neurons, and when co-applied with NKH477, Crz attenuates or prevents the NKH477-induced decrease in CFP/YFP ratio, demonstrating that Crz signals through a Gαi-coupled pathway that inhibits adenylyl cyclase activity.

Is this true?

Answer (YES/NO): NO